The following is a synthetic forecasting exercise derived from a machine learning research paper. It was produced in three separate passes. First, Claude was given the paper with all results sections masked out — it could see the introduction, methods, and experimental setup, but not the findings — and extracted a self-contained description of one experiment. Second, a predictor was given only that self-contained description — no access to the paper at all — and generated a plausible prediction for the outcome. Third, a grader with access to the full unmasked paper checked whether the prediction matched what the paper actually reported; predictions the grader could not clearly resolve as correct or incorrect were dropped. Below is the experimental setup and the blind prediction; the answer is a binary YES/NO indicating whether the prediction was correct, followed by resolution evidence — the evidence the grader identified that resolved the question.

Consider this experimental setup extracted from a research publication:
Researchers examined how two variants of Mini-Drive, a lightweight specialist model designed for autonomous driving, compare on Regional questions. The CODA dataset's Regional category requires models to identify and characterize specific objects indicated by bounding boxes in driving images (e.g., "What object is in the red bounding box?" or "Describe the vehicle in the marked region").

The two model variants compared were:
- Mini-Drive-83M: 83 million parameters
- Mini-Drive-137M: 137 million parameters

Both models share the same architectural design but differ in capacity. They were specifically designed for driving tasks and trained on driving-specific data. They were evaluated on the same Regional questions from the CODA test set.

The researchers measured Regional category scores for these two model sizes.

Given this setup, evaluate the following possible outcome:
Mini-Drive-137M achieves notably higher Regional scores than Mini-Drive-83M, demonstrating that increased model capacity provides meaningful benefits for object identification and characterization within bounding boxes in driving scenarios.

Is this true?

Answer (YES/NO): YES